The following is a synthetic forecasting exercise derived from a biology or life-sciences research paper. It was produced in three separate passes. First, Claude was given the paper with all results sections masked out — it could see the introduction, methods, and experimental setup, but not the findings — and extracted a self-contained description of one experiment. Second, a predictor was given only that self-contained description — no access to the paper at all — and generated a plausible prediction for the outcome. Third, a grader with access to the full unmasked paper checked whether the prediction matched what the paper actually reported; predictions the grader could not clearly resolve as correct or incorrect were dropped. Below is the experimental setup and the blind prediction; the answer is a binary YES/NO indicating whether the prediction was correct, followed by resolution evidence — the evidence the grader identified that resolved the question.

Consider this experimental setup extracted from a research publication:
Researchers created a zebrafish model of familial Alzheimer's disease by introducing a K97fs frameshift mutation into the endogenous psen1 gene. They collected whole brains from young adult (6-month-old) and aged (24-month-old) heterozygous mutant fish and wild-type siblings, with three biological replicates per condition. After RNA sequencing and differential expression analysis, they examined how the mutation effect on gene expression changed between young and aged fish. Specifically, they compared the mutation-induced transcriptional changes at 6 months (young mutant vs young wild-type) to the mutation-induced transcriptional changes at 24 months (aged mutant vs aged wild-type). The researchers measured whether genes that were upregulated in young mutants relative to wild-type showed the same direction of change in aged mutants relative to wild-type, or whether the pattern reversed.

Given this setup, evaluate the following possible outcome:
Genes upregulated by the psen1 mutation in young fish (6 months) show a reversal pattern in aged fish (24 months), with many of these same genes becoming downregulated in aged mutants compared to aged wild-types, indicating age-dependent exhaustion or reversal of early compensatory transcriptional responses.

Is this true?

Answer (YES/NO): YES